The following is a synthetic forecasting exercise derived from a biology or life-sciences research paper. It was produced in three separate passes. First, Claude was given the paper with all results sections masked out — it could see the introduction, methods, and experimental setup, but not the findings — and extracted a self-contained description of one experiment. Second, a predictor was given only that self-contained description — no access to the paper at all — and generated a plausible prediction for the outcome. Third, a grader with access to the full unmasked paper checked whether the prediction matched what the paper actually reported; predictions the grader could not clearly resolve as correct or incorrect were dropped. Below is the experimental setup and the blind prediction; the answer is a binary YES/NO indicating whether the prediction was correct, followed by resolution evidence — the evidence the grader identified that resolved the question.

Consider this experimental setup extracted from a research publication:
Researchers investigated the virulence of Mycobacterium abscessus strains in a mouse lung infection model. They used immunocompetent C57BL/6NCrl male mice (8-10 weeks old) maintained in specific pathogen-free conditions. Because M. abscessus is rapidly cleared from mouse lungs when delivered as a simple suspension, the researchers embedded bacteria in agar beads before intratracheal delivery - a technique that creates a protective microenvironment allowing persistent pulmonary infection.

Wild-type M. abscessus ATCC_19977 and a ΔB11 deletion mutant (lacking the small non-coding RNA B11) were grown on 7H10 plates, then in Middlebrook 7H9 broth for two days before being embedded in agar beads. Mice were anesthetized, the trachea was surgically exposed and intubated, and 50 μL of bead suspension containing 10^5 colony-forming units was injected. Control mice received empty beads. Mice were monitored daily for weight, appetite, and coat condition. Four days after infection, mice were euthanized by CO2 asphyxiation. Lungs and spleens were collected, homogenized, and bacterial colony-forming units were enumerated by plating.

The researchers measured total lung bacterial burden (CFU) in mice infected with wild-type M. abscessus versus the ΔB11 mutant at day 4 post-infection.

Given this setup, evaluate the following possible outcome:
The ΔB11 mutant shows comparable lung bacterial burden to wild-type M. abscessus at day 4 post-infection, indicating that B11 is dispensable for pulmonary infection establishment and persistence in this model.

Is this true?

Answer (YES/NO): NO